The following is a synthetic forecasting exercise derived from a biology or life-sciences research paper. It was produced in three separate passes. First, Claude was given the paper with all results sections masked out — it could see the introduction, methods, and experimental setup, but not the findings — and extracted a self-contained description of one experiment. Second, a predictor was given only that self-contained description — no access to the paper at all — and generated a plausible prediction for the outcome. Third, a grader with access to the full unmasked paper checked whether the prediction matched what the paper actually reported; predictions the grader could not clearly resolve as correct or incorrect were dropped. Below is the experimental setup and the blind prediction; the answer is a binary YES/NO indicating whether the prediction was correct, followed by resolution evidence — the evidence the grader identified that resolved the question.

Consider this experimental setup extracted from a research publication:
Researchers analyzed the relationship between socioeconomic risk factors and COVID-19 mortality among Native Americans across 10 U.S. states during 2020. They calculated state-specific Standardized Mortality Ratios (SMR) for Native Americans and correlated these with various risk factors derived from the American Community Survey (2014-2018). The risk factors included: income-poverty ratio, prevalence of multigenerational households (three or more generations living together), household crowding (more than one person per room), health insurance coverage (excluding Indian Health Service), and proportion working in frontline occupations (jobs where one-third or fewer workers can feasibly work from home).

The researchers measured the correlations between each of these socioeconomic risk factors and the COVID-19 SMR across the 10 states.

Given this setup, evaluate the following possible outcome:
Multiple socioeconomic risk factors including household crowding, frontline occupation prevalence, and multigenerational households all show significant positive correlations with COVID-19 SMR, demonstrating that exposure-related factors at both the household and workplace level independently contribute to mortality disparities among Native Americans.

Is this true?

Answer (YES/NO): NO